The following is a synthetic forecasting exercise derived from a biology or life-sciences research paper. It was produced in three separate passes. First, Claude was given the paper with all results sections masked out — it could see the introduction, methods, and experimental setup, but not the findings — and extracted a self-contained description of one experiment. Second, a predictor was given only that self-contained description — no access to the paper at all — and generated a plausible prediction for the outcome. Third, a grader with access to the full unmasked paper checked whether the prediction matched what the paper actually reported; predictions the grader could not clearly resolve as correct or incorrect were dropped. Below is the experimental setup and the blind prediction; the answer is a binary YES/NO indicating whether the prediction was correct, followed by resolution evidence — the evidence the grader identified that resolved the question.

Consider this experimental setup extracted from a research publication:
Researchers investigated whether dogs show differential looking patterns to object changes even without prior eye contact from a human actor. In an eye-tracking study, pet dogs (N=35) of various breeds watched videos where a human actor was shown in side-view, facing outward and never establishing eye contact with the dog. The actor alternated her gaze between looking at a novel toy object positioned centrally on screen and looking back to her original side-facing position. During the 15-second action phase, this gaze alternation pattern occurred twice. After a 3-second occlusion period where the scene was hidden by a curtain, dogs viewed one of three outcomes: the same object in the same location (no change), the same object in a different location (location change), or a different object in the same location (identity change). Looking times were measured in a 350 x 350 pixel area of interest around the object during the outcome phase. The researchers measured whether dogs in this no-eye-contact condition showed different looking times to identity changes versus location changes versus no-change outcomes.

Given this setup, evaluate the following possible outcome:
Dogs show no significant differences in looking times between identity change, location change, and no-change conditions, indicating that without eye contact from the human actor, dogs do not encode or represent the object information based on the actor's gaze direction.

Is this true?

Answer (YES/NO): YES